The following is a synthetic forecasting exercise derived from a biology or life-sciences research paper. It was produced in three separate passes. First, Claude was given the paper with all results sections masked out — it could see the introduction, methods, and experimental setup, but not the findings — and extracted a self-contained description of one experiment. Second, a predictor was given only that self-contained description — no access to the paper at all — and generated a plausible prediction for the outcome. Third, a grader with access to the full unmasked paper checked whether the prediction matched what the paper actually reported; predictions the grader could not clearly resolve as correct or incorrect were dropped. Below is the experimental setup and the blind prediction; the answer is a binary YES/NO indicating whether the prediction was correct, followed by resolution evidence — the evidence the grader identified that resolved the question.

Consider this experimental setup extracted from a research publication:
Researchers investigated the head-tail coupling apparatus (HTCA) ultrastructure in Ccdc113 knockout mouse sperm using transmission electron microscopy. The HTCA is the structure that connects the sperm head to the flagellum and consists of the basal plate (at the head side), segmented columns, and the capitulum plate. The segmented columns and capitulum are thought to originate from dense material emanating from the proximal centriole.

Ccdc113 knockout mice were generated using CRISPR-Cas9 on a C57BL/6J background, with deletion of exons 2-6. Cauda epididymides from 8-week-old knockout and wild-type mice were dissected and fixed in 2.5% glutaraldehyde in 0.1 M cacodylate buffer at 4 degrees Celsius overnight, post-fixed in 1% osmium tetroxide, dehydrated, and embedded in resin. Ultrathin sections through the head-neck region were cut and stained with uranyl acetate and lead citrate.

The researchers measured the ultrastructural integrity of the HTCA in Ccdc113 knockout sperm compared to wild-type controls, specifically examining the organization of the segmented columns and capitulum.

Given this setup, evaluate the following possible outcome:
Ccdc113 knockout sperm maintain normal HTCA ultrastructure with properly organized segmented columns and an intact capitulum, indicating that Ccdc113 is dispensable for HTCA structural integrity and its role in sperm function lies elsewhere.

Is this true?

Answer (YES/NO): NO